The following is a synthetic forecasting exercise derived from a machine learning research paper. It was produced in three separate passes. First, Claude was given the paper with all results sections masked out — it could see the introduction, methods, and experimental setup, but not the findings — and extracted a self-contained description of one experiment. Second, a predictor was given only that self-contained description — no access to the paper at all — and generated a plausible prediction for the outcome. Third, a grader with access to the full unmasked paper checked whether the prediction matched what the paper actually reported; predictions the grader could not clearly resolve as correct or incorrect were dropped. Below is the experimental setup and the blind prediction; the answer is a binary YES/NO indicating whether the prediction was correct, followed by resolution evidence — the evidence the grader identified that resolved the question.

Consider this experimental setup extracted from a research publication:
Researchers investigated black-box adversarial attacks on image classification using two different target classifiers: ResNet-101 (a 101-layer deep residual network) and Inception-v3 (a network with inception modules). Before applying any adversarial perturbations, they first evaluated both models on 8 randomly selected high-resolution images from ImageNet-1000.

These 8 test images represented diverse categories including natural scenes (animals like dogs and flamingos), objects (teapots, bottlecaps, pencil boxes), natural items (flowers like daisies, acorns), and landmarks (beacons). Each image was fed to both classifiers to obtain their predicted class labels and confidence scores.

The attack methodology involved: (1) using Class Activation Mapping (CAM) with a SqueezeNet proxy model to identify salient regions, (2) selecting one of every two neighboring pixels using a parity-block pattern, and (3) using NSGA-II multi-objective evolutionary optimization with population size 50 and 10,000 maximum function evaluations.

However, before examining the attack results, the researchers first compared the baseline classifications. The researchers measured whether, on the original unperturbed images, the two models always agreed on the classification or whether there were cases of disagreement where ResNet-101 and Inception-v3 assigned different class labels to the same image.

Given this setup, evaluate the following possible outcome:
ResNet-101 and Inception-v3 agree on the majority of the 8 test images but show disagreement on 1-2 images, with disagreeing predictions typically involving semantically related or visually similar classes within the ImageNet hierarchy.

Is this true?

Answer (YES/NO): NO